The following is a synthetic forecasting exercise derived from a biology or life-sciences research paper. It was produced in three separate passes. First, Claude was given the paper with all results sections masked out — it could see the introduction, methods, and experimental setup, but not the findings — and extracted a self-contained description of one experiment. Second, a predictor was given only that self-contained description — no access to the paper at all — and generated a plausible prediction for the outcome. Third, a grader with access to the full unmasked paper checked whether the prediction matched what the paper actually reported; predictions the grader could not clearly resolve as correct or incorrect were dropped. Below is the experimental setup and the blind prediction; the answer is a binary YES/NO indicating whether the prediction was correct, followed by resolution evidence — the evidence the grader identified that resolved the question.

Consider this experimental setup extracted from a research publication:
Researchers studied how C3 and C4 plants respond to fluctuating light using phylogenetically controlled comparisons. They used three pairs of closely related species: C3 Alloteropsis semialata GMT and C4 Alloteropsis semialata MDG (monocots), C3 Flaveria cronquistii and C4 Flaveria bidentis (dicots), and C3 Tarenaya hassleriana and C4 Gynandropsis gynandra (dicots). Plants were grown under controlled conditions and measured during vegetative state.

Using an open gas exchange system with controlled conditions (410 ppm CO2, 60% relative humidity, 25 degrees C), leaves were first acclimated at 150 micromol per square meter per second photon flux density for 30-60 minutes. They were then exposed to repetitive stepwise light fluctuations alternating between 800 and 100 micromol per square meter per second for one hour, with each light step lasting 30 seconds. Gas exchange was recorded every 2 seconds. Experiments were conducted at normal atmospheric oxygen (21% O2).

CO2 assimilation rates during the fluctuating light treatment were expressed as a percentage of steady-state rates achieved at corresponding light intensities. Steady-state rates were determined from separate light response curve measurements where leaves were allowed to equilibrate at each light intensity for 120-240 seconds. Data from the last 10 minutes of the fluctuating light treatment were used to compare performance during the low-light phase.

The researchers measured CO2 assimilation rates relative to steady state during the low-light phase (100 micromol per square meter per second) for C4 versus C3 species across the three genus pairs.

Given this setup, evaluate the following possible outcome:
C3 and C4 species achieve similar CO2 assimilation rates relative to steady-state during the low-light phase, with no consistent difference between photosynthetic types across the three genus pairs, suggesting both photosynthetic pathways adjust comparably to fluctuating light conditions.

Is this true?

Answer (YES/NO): NO